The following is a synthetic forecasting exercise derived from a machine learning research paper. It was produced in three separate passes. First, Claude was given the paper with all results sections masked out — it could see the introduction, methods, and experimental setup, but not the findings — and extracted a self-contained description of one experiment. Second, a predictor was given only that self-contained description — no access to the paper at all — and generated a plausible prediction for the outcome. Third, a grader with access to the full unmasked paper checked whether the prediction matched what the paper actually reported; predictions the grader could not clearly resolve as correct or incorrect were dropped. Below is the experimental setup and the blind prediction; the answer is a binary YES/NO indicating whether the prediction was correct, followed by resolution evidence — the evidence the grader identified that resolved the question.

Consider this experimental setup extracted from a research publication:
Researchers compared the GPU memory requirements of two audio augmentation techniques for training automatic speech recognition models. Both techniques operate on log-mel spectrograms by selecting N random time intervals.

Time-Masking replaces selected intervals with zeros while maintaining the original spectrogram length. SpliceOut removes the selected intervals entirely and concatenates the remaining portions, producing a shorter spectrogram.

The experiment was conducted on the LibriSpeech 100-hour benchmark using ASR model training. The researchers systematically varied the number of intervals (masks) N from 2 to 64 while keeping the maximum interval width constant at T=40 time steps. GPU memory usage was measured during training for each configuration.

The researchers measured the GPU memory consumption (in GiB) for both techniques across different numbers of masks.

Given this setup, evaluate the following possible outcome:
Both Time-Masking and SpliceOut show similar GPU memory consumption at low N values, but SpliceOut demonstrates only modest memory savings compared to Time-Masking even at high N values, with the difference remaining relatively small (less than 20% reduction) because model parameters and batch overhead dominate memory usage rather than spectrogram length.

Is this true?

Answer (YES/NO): NO